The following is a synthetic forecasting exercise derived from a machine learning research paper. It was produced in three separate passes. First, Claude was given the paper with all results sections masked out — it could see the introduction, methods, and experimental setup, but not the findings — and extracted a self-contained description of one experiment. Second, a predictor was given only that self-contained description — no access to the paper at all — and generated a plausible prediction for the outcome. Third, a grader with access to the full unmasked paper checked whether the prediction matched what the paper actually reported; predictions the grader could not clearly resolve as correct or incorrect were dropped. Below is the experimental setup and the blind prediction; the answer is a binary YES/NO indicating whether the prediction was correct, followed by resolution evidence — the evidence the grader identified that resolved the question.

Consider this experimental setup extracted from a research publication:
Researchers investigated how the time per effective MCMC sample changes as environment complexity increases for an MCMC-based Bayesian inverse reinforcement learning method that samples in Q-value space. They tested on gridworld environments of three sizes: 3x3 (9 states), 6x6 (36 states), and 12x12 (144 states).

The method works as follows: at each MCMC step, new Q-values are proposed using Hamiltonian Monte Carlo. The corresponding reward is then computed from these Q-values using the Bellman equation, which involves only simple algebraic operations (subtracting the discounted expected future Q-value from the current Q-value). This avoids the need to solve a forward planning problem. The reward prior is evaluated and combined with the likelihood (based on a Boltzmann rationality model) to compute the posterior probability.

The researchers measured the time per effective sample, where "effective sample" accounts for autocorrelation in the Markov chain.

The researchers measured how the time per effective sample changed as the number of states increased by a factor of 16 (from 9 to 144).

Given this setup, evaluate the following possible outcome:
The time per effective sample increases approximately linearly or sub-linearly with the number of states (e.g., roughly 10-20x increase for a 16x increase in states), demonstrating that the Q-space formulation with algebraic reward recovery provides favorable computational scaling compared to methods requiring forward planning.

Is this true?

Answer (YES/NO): NO